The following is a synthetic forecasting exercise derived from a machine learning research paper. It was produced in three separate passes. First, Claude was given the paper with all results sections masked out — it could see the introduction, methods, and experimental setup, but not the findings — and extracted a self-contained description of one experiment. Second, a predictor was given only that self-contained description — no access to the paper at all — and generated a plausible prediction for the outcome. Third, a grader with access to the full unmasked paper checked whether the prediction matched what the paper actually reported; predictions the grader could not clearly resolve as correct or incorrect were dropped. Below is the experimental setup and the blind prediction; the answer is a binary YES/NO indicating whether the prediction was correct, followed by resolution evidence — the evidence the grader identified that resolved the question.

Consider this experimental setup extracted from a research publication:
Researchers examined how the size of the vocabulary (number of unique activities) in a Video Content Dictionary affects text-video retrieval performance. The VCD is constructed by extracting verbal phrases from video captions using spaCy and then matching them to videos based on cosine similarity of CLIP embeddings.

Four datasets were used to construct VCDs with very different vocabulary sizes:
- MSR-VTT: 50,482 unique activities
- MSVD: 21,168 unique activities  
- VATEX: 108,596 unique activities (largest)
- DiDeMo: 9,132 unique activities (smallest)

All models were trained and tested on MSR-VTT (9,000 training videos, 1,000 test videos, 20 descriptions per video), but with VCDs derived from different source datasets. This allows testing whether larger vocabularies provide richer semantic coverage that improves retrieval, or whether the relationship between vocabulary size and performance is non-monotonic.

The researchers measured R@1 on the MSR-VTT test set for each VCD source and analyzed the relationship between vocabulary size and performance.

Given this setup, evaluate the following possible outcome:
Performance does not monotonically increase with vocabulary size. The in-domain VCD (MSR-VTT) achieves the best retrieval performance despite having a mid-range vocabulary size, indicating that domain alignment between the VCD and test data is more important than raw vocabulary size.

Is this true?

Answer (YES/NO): YES